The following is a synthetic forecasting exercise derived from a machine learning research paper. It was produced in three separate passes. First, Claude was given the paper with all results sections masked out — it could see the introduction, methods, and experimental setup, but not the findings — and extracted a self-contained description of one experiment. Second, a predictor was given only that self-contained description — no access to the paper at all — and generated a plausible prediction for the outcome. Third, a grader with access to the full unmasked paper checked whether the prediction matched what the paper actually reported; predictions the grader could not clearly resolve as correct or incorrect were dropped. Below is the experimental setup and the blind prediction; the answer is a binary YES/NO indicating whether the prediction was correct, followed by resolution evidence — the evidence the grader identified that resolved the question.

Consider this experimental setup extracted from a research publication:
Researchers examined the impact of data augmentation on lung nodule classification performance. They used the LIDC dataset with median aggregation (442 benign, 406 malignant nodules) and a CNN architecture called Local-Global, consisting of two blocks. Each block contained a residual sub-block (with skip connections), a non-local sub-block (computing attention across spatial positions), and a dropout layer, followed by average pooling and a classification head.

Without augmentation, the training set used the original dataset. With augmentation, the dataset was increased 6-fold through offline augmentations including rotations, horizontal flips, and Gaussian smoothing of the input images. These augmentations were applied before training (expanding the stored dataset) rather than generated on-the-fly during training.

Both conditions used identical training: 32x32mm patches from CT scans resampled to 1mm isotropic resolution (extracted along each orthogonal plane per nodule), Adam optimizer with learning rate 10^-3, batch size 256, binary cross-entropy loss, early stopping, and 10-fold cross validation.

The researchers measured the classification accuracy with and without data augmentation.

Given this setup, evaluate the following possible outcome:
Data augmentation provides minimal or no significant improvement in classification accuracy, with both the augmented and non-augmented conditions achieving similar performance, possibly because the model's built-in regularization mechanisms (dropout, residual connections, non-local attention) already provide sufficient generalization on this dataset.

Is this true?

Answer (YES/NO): NO